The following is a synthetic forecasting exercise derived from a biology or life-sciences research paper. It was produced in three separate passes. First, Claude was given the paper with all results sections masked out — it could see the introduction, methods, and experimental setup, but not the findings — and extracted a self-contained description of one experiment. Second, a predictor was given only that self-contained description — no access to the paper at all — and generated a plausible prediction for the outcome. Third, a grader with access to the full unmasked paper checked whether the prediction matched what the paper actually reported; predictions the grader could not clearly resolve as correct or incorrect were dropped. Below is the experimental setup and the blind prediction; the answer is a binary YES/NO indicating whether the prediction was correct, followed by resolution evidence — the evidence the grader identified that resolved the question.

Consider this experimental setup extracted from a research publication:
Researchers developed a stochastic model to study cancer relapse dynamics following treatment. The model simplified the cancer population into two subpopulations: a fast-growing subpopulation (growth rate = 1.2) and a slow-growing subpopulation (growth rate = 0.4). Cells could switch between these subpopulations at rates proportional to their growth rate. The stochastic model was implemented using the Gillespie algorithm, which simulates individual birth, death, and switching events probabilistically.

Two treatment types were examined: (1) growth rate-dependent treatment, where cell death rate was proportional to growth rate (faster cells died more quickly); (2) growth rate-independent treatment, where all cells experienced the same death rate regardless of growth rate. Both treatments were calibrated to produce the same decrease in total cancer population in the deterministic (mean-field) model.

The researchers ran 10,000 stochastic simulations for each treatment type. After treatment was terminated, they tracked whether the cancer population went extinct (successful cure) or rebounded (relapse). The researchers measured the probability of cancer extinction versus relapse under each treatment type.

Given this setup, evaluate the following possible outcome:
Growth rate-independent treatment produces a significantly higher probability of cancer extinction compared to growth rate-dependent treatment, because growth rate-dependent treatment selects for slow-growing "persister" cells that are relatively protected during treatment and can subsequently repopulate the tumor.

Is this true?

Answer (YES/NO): YES